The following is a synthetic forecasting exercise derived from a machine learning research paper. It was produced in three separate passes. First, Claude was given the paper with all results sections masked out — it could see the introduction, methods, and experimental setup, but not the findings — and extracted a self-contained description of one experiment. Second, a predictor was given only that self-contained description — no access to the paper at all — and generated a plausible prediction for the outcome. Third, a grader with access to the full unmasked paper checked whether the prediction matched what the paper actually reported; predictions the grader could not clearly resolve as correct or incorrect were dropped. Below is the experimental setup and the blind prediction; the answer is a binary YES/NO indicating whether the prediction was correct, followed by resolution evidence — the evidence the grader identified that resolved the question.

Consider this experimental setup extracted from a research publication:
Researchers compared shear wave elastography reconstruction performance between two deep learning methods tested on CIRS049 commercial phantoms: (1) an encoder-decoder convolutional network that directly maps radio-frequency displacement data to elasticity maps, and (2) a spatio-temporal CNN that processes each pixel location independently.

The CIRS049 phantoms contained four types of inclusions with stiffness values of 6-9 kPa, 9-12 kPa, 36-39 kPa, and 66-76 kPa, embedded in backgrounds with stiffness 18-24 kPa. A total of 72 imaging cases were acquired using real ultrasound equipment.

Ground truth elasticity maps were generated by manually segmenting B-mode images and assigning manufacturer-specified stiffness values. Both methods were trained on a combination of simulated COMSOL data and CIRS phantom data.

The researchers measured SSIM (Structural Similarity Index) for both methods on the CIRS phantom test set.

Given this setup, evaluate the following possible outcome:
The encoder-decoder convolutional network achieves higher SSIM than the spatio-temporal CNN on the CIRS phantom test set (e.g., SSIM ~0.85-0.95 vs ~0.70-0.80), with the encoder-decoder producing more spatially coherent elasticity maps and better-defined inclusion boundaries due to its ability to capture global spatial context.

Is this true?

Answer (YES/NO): NO